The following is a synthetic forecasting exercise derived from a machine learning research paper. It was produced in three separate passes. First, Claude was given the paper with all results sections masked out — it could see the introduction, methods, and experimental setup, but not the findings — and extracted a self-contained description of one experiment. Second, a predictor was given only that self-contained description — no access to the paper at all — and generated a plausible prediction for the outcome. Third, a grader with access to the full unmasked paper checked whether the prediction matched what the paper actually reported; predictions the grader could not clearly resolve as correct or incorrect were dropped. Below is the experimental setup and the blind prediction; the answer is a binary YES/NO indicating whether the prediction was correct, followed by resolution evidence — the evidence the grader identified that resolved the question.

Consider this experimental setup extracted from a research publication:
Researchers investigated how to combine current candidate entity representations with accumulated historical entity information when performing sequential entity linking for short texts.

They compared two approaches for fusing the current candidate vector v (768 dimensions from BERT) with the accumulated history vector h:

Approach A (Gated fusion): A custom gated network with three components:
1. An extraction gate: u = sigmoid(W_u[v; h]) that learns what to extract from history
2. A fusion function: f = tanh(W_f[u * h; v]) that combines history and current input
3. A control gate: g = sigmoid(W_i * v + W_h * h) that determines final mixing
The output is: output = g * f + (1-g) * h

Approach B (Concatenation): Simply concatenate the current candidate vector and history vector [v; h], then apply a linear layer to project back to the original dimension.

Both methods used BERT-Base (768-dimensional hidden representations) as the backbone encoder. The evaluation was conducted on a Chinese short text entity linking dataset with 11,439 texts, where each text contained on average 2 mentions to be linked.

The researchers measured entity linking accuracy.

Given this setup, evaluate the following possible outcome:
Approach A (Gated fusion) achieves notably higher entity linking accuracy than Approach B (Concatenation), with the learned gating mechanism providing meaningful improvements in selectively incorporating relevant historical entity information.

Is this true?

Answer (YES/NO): NO